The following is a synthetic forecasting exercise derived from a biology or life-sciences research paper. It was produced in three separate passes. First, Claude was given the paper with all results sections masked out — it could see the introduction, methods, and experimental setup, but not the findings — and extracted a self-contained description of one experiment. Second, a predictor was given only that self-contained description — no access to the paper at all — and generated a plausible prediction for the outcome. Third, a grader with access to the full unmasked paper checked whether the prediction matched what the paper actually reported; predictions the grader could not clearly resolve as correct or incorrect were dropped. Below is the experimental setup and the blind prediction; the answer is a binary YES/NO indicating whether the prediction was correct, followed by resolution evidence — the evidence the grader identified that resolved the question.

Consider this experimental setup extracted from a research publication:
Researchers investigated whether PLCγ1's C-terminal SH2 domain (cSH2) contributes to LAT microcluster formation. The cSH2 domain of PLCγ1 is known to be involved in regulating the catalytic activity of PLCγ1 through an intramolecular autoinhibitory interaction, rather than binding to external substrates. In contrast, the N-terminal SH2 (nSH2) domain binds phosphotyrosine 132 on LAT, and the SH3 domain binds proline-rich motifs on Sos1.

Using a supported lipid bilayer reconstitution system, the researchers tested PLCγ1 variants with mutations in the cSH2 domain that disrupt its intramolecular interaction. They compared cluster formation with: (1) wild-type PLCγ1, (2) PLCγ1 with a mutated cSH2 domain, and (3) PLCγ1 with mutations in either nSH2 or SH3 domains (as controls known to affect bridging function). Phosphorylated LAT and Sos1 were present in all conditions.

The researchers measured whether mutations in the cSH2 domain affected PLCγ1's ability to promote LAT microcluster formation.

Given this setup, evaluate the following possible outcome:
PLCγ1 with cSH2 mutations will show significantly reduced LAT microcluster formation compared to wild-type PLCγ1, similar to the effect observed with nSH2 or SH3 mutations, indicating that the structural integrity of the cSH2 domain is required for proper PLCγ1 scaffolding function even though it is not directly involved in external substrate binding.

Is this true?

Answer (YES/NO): NO